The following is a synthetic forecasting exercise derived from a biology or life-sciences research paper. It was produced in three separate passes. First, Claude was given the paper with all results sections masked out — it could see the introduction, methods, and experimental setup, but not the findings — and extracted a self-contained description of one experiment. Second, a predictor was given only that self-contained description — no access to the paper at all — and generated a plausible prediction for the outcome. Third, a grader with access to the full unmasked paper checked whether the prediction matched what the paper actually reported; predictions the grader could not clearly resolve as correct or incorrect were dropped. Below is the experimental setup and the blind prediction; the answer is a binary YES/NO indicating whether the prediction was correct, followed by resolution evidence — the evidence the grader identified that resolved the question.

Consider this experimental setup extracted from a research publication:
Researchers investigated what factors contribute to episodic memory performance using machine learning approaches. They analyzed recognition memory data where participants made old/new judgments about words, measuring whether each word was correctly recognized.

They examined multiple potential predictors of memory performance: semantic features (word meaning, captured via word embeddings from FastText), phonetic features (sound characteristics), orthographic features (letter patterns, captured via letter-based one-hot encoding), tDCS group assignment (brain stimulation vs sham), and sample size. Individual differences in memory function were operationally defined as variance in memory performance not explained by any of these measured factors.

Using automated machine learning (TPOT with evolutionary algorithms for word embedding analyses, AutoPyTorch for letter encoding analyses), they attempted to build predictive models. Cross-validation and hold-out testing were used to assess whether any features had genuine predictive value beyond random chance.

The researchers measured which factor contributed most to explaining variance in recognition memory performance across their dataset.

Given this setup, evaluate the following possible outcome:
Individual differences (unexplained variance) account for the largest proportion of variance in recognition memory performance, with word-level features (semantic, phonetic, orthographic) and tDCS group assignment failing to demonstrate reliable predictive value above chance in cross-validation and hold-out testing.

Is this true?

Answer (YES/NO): YES